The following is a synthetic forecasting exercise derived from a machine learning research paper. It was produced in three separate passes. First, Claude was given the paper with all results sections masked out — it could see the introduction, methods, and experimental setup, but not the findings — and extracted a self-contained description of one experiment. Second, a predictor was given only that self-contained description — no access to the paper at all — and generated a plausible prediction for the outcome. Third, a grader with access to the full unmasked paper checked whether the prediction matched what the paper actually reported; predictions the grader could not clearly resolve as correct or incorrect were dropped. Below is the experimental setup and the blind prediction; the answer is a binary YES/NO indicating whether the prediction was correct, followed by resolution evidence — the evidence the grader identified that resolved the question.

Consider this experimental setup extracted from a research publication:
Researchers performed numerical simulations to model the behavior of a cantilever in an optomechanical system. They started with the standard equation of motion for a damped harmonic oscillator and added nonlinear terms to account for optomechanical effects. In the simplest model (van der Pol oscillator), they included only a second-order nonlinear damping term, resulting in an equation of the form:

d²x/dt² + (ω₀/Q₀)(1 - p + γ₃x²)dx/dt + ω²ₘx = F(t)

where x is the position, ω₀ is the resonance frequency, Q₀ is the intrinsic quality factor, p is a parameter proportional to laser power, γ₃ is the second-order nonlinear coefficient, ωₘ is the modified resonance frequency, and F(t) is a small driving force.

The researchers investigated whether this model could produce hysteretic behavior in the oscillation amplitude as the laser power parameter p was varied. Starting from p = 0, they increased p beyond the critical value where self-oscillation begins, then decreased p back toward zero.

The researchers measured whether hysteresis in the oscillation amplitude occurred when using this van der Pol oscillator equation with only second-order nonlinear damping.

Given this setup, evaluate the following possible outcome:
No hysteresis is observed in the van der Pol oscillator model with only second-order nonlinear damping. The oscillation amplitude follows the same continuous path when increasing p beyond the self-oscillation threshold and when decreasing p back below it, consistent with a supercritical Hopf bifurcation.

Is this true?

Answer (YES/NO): YES